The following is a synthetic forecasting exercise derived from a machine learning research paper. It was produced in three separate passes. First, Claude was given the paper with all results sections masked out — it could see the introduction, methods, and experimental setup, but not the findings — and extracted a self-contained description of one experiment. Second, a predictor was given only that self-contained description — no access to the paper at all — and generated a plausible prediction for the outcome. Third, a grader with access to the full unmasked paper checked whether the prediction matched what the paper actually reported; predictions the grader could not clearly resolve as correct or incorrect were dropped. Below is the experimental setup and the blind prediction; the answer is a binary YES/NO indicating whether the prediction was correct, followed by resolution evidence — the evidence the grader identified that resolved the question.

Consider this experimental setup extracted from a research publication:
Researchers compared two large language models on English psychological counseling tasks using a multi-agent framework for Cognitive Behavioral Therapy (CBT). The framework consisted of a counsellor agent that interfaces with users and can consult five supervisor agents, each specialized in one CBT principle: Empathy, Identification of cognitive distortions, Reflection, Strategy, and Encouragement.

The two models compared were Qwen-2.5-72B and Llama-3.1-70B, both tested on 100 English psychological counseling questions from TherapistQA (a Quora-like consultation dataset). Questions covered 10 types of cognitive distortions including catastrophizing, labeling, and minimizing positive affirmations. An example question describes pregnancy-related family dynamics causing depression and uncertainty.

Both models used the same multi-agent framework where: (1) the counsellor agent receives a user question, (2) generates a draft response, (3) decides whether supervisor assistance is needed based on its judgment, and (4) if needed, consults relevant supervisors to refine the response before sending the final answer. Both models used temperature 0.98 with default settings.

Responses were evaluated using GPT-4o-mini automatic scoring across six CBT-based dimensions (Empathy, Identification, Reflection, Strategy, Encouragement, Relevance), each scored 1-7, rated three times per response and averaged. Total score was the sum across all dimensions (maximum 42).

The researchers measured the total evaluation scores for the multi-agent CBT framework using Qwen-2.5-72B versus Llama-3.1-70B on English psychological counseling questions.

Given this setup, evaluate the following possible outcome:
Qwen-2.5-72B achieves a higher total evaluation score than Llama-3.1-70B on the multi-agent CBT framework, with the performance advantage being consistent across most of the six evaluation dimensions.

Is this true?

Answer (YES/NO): YES